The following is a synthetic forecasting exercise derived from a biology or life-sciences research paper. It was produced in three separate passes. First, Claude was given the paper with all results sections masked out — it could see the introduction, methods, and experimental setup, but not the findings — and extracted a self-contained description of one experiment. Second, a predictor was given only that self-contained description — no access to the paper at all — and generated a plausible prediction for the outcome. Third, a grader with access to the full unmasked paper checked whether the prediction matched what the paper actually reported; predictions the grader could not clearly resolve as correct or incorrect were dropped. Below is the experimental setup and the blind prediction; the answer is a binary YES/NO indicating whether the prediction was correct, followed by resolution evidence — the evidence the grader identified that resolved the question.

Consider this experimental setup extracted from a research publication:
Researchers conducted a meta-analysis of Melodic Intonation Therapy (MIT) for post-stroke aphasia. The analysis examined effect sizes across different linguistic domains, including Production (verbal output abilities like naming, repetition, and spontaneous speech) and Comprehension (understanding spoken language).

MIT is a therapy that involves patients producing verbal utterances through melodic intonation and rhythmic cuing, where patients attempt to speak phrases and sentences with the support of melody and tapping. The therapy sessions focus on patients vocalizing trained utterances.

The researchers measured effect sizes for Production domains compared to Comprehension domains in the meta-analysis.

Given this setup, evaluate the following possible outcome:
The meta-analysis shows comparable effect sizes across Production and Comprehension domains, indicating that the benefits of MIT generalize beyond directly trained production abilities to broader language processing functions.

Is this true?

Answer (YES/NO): NO